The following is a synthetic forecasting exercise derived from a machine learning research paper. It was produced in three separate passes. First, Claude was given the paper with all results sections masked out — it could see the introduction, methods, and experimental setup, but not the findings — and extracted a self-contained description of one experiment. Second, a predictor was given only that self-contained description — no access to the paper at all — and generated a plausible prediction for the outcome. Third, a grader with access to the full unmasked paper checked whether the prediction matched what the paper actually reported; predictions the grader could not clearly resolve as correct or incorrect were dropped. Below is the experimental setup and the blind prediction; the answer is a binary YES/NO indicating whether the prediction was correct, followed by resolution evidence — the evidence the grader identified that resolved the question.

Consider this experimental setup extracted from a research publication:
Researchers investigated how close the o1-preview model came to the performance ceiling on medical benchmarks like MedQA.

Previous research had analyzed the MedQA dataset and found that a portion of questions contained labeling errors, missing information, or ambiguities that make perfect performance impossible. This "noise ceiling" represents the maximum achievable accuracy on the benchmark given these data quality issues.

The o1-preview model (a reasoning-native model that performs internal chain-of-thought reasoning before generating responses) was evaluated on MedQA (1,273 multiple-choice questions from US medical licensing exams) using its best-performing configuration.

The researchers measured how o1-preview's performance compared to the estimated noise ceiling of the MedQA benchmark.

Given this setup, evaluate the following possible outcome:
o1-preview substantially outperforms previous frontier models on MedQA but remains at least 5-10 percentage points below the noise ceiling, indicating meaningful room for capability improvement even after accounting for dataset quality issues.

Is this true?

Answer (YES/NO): NO